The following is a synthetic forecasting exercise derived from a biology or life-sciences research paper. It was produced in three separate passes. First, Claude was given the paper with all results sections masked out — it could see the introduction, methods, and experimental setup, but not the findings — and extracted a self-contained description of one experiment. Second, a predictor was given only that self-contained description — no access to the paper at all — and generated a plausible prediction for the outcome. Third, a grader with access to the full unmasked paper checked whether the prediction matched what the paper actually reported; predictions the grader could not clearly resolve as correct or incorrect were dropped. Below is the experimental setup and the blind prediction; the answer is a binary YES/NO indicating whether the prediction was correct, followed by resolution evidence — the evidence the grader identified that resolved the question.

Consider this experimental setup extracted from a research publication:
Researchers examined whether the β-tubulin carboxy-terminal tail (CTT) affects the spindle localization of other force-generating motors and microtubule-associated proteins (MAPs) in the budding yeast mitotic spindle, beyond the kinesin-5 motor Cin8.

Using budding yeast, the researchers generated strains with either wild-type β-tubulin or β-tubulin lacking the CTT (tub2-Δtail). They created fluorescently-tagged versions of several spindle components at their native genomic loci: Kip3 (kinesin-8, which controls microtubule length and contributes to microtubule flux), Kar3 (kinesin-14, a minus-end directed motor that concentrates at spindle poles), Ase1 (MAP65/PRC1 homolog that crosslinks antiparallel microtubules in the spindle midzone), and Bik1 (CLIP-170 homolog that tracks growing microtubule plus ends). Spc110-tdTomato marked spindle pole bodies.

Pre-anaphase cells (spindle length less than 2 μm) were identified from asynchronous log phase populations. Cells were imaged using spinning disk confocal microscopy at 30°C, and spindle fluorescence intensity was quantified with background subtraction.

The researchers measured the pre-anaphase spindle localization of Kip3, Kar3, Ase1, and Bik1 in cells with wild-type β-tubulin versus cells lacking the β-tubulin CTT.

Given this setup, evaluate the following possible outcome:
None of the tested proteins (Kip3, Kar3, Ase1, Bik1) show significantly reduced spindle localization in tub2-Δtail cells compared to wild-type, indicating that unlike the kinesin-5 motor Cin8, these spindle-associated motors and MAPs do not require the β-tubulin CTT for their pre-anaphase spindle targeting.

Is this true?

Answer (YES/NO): NO